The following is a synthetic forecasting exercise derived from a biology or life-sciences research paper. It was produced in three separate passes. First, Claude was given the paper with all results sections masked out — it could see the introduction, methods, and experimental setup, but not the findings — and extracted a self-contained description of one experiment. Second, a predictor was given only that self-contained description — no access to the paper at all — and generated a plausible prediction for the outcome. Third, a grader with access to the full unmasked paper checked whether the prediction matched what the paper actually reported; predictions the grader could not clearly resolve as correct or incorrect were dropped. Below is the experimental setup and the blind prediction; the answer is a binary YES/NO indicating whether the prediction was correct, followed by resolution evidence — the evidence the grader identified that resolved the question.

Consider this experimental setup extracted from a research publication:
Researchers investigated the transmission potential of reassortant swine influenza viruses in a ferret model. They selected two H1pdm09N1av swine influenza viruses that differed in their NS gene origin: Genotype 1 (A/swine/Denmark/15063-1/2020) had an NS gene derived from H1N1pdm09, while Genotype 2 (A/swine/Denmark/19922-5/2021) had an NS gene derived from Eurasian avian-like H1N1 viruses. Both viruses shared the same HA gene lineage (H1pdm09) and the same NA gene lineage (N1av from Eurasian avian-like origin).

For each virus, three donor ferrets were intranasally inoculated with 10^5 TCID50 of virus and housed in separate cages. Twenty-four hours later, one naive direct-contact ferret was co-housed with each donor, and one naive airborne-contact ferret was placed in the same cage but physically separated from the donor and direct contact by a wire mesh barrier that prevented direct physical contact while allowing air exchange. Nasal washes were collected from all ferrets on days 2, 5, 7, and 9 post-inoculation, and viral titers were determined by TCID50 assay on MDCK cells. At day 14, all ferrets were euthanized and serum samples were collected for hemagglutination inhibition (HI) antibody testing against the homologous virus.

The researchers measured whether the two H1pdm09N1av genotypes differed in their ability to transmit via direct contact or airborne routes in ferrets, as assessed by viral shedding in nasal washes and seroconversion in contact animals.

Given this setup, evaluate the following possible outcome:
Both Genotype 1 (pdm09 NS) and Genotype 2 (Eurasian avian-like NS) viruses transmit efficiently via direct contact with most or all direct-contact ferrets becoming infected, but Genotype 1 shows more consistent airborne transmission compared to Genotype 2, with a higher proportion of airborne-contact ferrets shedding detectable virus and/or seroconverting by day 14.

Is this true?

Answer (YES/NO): NO